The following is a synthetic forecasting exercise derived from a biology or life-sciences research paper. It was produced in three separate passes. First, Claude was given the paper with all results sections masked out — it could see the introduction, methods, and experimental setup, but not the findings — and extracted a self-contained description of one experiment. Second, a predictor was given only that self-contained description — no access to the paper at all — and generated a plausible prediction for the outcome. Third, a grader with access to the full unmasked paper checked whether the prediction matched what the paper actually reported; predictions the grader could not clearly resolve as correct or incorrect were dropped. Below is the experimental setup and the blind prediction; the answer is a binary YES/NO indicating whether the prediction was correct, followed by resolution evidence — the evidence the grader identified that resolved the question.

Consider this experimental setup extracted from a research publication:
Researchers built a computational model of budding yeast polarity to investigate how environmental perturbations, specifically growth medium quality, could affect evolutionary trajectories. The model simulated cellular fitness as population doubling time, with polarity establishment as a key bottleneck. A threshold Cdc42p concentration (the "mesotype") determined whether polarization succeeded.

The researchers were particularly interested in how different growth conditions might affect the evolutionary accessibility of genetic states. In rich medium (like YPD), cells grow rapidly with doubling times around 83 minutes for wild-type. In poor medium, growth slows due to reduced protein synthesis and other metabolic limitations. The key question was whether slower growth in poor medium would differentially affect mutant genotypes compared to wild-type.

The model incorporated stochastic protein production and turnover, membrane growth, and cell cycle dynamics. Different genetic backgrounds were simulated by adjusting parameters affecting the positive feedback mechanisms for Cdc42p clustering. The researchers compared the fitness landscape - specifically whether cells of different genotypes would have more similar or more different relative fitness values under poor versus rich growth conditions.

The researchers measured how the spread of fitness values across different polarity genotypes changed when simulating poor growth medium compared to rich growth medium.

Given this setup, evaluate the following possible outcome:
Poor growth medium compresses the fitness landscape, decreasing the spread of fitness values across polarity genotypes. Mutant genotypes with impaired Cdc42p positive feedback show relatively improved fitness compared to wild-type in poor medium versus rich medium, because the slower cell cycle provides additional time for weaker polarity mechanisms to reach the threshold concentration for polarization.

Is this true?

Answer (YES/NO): YES